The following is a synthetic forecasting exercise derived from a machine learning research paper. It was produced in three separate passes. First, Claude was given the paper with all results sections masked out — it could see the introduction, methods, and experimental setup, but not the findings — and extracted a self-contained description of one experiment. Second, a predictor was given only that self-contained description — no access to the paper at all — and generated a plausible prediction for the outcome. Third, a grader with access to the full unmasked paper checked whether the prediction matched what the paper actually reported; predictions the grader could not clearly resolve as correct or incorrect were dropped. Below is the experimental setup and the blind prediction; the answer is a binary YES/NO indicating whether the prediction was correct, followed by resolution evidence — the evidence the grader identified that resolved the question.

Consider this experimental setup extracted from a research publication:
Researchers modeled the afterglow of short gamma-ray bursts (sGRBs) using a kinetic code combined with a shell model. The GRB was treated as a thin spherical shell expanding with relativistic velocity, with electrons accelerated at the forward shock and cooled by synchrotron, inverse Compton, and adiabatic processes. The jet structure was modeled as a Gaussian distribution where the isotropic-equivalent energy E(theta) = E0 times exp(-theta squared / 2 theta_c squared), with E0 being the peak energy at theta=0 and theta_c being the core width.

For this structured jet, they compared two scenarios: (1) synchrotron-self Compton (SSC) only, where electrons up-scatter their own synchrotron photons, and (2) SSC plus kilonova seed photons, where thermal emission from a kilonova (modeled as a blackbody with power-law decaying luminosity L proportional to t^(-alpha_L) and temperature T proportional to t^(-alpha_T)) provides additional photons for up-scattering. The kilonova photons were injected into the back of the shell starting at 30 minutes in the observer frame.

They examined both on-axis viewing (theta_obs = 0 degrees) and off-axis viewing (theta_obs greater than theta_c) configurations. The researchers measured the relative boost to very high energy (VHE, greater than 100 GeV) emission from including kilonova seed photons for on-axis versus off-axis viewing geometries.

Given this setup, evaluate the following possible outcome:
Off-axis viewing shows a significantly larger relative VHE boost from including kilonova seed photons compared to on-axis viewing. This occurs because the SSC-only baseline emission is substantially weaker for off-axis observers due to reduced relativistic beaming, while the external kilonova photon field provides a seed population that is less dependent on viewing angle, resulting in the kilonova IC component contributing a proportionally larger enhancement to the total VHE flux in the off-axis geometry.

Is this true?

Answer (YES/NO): YES